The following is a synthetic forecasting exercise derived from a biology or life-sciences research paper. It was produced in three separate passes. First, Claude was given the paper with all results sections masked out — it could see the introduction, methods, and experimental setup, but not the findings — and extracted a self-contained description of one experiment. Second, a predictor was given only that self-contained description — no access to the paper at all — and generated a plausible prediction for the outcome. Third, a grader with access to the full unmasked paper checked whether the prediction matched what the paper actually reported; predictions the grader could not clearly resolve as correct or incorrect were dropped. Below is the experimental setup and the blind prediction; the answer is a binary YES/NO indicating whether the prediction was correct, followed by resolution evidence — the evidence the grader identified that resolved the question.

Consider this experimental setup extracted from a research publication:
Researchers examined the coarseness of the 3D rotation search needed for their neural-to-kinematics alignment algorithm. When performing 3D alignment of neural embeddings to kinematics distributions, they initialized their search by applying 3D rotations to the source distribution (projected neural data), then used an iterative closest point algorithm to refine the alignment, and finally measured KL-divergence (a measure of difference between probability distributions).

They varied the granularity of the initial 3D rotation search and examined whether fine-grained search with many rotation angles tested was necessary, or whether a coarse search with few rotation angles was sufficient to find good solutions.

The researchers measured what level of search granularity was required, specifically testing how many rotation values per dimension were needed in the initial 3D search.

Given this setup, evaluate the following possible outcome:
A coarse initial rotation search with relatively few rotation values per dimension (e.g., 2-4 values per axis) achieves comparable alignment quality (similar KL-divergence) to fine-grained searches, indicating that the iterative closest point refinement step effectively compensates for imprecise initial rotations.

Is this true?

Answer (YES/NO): NO